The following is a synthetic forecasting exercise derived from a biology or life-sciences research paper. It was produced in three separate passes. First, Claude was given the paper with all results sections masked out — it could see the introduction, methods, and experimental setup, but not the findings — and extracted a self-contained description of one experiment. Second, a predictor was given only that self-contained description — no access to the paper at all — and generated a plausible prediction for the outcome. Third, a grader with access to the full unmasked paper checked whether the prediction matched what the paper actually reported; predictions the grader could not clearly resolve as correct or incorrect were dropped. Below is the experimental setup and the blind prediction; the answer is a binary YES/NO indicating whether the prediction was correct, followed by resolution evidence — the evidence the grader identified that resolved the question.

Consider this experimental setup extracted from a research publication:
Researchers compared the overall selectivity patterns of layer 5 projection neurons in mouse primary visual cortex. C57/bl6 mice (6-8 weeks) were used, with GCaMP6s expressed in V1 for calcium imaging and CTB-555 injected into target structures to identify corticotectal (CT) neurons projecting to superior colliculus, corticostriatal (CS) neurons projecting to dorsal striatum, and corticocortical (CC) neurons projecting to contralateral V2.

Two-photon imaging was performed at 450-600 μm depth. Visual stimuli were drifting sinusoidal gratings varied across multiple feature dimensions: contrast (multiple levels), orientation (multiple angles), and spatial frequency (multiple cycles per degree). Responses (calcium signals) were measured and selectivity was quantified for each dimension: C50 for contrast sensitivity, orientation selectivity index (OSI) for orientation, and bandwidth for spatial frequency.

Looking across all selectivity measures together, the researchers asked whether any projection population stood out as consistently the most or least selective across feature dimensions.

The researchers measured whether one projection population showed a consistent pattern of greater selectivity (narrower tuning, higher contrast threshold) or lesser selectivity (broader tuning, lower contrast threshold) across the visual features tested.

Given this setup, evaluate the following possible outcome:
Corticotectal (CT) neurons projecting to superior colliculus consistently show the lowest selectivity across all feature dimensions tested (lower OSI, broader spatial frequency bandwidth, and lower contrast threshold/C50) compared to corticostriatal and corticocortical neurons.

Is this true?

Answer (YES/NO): NO